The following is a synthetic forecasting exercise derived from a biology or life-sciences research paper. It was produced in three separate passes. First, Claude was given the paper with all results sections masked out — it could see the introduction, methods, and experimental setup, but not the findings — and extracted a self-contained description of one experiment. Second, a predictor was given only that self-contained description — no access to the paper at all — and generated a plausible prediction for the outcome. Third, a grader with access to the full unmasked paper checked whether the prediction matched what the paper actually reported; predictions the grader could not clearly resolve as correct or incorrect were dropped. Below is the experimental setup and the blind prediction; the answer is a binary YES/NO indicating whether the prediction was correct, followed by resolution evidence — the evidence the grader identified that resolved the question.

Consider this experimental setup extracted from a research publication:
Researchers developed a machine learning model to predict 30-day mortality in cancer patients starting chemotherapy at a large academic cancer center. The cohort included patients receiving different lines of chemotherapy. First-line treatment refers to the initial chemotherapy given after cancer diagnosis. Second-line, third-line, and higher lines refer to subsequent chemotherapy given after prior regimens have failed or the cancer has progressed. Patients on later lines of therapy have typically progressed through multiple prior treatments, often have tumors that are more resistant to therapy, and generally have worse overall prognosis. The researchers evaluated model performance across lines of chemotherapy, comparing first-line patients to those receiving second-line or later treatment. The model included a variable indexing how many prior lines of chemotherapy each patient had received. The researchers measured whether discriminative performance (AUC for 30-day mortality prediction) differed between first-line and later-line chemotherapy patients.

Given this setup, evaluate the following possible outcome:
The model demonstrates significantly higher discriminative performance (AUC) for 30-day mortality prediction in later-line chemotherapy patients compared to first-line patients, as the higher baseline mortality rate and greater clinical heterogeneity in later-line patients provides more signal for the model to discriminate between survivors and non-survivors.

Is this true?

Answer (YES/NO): NO